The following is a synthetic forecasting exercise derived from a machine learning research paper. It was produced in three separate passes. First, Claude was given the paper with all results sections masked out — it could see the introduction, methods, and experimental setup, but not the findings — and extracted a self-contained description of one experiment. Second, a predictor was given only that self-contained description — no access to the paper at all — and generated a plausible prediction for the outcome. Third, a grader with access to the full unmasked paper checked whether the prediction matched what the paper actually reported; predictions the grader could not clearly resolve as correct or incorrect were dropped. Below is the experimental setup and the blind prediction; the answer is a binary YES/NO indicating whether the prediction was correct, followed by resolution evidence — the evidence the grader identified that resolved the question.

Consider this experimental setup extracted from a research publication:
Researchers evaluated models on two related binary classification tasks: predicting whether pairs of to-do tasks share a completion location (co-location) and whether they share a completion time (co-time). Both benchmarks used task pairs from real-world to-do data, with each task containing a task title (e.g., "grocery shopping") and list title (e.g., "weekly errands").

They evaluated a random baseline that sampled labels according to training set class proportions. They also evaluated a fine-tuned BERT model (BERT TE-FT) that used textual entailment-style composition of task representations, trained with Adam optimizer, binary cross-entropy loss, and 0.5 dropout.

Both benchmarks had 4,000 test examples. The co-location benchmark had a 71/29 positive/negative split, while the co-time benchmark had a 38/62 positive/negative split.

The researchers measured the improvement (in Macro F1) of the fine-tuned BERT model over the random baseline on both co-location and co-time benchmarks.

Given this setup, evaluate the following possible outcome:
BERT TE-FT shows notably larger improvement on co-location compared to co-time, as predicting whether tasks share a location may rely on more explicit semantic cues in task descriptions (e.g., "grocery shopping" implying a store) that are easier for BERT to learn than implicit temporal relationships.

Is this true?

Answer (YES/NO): YES